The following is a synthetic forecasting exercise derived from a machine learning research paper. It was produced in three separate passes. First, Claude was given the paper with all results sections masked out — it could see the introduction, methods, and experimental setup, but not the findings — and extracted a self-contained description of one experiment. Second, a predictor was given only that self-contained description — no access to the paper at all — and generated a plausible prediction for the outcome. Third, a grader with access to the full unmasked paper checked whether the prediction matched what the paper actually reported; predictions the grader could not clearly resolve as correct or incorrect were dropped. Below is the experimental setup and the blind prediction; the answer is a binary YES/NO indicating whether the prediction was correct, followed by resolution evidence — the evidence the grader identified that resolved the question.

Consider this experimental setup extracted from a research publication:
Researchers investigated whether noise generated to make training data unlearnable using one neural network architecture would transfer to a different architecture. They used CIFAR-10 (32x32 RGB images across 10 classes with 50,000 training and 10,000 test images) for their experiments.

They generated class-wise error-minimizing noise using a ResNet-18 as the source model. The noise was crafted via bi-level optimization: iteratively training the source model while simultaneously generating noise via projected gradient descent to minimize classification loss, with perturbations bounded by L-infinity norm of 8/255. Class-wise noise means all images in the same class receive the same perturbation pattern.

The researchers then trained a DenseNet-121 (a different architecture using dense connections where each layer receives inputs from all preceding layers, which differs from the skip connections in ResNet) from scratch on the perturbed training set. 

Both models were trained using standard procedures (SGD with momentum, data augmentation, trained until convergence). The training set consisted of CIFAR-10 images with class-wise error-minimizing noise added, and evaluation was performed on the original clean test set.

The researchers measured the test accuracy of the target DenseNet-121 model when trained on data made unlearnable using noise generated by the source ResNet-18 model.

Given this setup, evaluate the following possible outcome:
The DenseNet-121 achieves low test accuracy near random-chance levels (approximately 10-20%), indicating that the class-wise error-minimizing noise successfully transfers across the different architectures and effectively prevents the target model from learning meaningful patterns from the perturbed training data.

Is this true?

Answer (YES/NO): YES